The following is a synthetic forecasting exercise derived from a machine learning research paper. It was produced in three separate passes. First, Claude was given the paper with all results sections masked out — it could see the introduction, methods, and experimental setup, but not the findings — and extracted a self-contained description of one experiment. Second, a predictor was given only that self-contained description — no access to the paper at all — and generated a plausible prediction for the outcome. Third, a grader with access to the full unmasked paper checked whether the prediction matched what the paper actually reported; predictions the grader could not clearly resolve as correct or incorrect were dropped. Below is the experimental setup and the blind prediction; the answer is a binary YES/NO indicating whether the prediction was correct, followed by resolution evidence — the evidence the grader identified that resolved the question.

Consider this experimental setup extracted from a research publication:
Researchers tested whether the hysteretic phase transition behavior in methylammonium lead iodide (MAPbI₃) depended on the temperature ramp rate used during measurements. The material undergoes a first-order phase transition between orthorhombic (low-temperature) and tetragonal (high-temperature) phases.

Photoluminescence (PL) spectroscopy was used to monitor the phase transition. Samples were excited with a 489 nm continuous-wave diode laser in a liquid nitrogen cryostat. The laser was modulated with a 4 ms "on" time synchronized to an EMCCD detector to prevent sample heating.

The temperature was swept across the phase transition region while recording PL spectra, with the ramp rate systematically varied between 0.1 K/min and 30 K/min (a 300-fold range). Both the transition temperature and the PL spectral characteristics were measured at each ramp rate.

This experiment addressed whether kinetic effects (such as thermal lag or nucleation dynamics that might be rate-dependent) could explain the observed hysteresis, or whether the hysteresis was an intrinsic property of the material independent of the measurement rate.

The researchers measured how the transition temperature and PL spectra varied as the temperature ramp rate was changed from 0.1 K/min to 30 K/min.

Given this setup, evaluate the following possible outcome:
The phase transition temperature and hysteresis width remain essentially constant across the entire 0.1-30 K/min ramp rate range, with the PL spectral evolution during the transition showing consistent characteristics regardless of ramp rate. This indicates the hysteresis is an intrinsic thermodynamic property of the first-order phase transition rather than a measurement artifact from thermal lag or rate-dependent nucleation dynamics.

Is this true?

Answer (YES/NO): YES